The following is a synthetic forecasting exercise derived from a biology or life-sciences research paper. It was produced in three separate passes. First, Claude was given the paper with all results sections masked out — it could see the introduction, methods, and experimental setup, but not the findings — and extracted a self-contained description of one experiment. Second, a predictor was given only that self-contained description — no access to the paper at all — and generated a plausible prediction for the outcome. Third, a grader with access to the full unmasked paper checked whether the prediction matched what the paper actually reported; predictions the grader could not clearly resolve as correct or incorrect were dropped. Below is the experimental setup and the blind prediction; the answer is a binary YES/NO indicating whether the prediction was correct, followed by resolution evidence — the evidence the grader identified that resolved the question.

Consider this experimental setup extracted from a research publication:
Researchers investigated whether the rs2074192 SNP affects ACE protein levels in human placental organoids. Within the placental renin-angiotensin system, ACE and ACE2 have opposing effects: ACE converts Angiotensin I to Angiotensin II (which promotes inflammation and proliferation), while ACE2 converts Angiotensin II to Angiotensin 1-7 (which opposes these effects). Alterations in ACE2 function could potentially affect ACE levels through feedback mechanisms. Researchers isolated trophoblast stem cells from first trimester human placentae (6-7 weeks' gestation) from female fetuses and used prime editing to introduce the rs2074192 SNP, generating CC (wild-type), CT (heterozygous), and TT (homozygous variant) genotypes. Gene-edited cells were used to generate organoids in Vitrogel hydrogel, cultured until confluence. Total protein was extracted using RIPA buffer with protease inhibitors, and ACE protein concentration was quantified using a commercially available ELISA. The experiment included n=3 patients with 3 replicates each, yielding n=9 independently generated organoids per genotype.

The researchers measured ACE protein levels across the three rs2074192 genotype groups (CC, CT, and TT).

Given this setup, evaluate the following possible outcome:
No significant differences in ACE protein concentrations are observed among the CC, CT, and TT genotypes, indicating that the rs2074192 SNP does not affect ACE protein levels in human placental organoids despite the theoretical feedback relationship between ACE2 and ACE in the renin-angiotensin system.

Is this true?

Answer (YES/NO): YES